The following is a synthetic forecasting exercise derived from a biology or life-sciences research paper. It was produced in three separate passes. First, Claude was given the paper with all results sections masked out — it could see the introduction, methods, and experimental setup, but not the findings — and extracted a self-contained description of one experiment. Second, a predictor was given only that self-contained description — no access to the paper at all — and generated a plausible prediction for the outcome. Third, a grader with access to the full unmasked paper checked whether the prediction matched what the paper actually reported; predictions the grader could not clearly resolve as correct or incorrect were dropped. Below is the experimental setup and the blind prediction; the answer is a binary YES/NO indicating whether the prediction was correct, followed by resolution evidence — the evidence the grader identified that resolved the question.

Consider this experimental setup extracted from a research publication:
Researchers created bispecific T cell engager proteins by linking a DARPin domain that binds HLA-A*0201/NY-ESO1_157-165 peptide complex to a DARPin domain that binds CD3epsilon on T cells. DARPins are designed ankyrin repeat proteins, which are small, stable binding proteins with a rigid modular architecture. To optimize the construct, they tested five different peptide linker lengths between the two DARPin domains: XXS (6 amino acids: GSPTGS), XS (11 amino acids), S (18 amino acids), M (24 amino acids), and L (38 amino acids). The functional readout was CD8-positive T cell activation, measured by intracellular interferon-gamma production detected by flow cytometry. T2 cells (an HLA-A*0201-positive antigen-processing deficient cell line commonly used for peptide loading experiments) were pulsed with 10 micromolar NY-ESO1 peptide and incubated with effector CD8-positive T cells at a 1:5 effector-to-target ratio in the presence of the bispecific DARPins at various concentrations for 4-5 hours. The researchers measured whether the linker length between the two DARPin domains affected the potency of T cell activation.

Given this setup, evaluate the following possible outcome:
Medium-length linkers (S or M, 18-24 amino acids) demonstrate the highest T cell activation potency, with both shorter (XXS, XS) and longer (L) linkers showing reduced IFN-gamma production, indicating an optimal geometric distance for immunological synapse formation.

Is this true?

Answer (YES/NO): NO